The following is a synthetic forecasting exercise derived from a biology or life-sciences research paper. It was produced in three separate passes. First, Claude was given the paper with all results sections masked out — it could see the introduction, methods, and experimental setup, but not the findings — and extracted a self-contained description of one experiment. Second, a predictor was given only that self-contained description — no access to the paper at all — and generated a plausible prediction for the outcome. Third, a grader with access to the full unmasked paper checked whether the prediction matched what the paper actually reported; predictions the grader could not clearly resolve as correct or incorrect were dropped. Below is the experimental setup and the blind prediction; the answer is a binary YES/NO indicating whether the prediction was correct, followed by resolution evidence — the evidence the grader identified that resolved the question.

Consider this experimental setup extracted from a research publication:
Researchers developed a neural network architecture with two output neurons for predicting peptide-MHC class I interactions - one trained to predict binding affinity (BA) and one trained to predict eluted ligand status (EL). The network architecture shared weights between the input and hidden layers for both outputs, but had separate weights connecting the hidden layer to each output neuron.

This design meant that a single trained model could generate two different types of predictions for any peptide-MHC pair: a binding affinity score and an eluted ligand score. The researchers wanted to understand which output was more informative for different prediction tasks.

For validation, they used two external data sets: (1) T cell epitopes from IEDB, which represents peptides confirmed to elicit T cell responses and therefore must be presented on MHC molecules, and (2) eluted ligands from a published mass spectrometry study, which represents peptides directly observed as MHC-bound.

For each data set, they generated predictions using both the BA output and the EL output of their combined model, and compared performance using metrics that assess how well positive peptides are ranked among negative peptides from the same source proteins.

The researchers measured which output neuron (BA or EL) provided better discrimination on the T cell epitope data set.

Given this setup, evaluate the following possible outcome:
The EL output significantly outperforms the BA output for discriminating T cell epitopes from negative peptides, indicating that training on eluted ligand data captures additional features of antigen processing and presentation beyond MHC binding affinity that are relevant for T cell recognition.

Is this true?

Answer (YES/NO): YES